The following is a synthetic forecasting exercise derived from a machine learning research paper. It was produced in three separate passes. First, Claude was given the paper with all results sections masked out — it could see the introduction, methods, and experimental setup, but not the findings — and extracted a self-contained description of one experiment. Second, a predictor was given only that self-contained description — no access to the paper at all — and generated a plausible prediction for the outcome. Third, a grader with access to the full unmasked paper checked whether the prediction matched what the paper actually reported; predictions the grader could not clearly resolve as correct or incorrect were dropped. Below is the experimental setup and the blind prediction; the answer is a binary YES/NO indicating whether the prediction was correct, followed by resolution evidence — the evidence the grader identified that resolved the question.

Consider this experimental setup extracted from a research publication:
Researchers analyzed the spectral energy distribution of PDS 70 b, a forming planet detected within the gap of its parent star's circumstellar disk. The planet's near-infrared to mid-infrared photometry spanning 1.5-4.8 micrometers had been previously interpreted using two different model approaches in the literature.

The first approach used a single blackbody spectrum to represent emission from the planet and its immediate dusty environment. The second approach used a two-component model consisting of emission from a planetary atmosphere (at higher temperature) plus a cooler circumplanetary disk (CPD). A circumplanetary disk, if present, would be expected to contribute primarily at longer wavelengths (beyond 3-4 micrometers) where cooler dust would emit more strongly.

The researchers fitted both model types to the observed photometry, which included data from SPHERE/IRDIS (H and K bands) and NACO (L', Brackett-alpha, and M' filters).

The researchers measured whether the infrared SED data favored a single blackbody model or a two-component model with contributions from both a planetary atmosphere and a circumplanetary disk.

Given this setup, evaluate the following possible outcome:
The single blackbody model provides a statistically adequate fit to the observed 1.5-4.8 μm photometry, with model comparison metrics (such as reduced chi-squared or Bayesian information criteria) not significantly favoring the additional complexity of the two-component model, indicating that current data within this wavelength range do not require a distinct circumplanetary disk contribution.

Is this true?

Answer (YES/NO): YES